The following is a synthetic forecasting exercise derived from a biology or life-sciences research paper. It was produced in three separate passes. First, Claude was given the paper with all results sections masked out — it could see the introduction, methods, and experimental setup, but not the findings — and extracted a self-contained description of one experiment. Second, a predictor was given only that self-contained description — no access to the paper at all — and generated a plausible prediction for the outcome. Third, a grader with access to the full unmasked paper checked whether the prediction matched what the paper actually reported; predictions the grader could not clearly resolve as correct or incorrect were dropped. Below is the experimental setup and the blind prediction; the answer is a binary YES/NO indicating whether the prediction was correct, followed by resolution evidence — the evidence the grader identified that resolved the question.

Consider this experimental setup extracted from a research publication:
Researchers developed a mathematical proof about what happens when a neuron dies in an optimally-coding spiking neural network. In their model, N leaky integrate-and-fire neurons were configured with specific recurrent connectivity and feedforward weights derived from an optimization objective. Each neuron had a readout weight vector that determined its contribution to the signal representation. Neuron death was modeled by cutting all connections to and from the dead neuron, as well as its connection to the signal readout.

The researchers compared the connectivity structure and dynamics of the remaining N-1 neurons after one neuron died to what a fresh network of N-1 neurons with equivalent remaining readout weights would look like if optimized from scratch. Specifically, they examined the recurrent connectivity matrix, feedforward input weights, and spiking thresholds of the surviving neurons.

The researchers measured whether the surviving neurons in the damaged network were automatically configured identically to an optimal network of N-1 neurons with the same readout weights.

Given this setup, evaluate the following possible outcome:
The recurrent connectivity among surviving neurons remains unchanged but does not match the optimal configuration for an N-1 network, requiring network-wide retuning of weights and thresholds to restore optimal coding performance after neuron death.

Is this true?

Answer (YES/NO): NO